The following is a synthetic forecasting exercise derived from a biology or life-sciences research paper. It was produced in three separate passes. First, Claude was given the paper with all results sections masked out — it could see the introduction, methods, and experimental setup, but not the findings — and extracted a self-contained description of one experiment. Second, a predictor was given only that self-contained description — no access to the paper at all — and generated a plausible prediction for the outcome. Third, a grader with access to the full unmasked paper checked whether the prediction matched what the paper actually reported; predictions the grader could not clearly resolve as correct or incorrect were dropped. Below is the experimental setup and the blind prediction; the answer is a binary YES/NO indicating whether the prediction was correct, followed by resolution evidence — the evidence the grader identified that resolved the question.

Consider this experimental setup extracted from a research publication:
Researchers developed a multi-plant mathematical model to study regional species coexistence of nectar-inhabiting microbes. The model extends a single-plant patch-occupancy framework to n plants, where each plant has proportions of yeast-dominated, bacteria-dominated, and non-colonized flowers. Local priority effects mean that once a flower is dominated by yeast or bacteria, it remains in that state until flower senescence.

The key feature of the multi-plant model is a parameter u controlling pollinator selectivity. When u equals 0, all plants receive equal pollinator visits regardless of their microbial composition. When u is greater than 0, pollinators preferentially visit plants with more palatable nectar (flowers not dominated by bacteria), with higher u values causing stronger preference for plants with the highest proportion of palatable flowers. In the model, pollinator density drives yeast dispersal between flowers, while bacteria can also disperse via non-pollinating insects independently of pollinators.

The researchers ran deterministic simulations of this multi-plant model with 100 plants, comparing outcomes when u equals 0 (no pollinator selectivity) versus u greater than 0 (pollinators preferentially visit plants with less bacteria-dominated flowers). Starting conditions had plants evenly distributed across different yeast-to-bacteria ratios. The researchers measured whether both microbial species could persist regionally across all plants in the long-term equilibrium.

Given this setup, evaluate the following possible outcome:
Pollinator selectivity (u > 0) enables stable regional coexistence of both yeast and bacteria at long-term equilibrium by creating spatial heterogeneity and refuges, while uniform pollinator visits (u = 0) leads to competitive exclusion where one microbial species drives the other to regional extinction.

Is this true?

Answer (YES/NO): YES